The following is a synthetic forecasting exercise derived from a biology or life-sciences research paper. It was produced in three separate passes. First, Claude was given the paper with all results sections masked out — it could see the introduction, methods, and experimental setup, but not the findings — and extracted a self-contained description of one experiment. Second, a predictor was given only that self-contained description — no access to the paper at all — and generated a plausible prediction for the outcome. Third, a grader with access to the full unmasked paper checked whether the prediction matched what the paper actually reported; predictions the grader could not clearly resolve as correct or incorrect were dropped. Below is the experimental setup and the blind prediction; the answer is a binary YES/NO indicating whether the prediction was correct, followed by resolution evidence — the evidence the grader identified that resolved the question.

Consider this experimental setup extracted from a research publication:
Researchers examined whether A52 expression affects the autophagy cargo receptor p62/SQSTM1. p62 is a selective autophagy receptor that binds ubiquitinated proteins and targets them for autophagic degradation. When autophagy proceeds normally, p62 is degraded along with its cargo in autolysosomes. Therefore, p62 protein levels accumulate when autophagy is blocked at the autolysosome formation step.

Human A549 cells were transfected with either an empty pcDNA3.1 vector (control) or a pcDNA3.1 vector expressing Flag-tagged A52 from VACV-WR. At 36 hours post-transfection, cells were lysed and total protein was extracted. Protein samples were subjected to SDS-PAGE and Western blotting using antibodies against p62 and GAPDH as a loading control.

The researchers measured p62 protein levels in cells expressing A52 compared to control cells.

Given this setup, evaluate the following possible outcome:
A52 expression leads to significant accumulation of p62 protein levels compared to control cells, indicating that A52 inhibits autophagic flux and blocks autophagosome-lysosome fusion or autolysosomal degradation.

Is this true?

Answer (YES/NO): YES